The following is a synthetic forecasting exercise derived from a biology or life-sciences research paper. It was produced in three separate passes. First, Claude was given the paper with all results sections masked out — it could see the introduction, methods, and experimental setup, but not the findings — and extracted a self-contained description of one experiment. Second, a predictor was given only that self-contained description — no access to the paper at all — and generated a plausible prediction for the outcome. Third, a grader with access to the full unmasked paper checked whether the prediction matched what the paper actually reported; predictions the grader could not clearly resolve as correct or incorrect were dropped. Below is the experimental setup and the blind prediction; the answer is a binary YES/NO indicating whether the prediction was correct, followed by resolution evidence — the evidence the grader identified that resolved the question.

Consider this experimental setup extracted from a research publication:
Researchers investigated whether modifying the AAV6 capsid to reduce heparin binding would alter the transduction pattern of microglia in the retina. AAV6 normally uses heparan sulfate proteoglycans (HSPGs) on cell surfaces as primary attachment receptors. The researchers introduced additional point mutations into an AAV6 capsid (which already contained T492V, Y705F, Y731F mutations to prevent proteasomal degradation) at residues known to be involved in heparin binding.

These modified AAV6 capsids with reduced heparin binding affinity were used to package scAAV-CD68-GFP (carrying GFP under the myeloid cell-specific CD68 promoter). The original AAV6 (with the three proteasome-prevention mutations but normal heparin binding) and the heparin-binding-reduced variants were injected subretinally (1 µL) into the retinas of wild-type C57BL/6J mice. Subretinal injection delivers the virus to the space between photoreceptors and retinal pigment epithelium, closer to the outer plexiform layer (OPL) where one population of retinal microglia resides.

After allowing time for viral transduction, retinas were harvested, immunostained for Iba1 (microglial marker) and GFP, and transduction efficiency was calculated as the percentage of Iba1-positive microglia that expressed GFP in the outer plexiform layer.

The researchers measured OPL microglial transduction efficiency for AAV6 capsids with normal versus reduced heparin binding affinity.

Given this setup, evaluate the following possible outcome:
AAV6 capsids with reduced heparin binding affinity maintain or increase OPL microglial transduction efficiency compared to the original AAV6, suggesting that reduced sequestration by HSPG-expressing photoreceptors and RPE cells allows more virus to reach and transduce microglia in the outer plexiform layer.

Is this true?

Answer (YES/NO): YES